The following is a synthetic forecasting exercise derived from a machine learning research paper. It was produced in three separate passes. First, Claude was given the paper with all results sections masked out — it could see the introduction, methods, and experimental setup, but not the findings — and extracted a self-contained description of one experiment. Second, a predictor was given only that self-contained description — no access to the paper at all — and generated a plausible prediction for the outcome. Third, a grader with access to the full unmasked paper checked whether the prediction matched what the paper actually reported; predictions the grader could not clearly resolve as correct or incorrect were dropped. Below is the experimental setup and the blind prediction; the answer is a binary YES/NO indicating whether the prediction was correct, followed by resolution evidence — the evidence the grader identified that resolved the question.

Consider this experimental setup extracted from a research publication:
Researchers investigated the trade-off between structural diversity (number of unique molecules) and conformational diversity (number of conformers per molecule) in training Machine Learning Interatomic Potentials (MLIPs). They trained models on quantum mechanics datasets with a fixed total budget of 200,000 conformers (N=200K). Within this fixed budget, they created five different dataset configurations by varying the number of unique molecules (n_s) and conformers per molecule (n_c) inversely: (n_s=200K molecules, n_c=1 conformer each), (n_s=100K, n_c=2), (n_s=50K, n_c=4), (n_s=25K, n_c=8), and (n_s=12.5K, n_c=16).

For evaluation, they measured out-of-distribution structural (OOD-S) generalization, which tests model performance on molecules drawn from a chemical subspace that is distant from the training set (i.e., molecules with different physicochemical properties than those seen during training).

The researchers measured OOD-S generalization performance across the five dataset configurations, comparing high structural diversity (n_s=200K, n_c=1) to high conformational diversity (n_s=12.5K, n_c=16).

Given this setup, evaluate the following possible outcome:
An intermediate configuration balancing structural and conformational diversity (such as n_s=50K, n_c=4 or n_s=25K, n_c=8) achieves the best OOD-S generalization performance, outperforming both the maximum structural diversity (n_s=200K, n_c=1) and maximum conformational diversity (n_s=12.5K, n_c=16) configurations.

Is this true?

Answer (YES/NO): NO